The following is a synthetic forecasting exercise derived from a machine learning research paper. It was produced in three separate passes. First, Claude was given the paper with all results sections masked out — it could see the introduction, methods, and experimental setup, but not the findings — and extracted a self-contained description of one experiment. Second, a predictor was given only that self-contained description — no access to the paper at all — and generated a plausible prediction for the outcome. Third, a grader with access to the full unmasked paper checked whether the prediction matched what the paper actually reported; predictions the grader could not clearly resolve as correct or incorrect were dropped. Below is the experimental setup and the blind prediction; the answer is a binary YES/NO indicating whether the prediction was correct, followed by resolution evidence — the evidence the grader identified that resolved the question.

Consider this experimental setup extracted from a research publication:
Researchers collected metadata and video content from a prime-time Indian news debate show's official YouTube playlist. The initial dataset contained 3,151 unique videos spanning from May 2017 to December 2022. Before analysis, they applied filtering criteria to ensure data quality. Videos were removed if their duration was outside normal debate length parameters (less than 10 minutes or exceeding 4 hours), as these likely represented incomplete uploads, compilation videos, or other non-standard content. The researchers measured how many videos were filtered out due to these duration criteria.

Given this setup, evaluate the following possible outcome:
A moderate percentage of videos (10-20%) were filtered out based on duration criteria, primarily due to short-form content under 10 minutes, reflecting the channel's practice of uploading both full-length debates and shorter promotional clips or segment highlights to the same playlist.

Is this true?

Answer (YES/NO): NO